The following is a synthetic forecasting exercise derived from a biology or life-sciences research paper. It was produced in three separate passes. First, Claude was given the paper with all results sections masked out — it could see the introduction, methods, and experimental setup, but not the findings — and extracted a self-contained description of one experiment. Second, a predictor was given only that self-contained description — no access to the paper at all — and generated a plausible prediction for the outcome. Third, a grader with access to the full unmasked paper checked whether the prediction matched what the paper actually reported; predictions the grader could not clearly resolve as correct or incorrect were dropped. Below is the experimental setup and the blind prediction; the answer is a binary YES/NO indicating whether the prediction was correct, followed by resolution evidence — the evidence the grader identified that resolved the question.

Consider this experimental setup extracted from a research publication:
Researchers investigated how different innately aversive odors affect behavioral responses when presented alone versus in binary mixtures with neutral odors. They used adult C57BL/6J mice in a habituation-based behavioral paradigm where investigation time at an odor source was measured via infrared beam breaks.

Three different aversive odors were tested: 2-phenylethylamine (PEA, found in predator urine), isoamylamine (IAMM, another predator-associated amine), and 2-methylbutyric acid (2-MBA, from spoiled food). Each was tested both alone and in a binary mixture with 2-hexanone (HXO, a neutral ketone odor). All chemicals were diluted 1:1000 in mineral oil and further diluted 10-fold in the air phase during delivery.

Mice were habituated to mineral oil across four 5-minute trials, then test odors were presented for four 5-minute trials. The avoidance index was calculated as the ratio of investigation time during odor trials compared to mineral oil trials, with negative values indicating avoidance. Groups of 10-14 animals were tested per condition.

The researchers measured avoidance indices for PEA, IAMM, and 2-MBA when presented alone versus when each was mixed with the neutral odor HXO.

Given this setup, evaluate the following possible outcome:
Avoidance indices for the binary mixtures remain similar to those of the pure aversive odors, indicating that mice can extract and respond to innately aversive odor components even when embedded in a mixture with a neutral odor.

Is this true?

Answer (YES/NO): NO